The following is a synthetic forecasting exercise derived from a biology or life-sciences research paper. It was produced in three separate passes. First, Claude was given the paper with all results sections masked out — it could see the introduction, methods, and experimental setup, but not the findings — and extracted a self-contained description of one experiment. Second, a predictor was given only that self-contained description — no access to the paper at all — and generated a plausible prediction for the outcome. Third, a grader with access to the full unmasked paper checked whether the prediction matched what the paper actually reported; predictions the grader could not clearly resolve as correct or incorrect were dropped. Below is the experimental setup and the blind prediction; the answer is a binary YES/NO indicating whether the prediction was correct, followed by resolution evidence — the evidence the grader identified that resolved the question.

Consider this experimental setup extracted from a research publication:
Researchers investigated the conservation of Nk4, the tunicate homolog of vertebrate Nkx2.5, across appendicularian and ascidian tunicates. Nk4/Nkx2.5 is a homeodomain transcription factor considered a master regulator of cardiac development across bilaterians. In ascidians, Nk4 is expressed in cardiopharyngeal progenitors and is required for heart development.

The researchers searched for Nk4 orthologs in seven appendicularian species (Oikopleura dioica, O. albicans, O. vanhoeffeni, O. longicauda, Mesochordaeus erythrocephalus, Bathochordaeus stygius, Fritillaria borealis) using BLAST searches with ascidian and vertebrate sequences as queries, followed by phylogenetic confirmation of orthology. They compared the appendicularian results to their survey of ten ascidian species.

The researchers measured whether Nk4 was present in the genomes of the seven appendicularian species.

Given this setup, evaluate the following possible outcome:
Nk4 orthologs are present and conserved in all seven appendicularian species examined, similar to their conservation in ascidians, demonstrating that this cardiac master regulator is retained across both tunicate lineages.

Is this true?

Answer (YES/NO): YES